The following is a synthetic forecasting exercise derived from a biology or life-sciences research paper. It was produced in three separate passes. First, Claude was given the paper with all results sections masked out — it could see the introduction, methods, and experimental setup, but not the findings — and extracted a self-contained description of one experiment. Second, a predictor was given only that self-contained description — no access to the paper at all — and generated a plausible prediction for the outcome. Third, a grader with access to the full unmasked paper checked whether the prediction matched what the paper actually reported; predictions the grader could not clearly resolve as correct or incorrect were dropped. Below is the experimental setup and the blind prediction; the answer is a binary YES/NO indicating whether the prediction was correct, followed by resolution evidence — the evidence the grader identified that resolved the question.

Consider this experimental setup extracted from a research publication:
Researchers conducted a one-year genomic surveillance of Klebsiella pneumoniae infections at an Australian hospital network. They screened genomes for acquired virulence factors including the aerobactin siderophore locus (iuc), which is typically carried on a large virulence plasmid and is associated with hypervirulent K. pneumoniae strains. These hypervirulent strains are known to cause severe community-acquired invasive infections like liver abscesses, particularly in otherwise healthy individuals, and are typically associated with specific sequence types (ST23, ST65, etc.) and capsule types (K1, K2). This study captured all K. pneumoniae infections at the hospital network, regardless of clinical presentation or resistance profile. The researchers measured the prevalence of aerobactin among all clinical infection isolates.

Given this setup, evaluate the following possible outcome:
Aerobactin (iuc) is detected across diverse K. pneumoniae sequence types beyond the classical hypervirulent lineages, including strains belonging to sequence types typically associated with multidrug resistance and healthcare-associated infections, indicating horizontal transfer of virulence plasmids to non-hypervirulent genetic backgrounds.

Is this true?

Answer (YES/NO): NO